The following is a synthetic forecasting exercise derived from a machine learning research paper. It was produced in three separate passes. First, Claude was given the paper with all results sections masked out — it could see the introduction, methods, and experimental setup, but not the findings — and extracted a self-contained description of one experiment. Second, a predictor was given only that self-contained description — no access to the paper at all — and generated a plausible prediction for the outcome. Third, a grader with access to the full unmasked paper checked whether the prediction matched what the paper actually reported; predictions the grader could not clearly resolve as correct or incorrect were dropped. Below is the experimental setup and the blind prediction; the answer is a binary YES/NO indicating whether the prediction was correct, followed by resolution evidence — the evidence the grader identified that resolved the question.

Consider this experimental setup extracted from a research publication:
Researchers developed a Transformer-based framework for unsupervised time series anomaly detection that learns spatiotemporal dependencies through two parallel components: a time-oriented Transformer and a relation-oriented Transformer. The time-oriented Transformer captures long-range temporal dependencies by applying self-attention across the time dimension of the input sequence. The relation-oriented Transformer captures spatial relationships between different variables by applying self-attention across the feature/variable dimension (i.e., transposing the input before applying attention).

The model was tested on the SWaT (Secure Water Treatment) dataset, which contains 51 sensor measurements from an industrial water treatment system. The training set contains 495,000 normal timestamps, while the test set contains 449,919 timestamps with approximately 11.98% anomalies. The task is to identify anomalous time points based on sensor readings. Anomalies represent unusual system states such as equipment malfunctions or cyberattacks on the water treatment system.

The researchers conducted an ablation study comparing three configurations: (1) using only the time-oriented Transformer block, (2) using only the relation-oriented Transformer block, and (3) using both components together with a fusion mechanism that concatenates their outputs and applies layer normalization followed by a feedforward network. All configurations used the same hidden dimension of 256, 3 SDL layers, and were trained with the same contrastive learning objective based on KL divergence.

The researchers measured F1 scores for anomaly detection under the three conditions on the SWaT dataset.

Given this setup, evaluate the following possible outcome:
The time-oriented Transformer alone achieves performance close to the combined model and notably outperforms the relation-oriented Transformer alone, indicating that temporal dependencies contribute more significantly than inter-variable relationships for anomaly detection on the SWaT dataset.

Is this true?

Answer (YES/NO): NO